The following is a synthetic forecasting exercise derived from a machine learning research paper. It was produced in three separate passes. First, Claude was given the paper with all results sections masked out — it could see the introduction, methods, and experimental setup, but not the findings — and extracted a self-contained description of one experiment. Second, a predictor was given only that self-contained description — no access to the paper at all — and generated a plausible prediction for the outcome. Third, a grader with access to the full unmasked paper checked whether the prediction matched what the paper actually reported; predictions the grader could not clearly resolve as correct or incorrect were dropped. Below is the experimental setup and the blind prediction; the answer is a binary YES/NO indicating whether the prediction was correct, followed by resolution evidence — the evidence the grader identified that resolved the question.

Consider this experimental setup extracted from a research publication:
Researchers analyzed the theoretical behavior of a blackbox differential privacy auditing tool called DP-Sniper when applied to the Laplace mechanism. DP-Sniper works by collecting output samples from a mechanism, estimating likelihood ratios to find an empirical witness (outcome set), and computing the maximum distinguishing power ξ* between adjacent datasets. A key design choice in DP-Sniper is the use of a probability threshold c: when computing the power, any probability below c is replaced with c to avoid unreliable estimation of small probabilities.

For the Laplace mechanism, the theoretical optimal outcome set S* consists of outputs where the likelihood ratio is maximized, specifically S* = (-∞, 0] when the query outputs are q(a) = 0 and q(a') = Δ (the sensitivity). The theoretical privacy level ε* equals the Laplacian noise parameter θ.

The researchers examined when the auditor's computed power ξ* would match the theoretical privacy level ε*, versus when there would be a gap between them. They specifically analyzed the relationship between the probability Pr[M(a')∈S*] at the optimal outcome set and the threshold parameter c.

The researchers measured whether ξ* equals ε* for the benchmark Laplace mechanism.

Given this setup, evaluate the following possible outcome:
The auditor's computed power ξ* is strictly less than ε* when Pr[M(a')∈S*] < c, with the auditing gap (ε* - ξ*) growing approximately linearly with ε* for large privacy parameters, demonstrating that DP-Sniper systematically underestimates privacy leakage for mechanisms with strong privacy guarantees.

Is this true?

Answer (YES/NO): NO